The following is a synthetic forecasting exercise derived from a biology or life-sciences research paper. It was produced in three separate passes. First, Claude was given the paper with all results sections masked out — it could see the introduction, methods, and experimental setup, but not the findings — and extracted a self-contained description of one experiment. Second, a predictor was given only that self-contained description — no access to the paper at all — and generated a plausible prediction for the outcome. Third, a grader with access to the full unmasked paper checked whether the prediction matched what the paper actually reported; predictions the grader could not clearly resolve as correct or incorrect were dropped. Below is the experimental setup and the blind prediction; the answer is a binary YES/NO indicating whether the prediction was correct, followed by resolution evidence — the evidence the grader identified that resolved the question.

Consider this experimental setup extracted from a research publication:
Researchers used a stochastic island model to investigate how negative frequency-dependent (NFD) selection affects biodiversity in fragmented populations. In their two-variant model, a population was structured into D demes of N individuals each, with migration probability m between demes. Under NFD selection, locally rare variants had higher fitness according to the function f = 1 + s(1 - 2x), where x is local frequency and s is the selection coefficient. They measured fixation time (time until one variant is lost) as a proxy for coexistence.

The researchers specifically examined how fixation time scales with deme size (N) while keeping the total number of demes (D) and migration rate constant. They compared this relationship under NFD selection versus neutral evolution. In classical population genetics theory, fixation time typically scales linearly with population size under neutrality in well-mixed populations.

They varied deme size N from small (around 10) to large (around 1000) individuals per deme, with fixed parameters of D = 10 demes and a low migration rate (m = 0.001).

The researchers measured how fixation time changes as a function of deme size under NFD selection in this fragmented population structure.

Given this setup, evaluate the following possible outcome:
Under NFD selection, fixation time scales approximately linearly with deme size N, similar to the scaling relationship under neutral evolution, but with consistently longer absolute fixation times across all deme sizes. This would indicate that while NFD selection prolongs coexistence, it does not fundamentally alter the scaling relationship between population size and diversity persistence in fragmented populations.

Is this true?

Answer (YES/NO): NO